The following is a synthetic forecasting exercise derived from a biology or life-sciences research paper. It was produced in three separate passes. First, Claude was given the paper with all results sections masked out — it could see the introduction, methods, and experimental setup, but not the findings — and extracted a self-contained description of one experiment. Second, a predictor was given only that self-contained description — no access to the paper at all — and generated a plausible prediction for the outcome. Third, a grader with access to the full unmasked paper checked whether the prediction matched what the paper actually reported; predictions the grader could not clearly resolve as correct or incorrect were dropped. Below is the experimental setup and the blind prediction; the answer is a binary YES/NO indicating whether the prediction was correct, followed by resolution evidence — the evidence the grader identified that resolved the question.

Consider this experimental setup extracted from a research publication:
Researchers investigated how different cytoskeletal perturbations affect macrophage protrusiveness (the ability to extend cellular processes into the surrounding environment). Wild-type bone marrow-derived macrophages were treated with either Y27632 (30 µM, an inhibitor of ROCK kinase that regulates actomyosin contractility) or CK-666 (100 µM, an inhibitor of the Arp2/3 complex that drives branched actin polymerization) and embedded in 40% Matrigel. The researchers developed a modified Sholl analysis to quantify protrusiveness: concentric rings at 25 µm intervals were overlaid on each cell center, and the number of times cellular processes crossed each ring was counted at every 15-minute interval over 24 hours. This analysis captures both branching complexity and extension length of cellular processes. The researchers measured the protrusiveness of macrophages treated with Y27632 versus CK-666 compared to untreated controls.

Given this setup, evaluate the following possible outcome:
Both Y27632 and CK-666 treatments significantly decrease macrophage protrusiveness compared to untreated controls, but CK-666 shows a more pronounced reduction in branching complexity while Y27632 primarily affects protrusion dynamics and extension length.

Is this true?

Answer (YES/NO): NO